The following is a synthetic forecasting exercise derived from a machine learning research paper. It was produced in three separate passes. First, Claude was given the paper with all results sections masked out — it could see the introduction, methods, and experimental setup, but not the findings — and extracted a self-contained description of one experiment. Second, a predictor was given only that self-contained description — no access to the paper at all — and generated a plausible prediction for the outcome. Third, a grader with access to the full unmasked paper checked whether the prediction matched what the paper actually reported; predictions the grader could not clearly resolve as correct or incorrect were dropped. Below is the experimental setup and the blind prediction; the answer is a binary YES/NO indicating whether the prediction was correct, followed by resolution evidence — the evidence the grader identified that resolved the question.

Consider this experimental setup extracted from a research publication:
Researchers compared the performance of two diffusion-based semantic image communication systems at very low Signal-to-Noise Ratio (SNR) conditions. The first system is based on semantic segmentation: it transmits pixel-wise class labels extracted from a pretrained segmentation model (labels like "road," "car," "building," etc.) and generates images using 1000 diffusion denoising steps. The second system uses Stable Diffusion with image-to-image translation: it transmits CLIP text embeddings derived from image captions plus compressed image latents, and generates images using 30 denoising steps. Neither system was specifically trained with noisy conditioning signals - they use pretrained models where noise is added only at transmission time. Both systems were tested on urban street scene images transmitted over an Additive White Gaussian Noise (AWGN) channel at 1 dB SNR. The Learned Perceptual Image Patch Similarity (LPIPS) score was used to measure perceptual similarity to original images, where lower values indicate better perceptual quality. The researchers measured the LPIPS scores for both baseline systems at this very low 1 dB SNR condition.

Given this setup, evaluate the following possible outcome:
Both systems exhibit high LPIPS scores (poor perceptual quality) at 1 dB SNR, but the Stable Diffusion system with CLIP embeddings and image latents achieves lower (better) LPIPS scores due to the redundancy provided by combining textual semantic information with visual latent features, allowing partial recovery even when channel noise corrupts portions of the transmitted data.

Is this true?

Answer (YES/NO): YES